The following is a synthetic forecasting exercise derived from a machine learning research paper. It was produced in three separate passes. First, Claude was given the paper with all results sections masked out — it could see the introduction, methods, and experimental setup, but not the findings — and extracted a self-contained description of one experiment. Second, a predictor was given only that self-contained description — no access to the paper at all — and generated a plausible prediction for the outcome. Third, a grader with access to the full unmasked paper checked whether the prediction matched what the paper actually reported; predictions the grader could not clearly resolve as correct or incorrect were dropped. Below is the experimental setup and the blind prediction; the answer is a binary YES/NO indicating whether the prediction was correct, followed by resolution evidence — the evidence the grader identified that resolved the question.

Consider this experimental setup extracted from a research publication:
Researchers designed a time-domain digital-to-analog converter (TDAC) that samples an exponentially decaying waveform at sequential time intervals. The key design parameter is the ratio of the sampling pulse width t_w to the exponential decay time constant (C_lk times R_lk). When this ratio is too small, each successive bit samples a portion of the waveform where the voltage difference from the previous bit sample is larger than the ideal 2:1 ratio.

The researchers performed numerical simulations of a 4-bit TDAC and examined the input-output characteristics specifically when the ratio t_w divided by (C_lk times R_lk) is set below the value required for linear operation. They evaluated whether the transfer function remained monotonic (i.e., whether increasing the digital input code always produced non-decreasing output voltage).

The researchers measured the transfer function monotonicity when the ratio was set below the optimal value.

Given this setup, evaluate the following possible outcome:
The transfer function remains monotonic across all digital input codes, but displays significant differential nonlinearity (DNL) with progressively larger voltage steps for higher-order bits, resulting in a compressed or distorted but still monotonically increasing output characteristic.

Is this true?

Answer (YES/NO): NO